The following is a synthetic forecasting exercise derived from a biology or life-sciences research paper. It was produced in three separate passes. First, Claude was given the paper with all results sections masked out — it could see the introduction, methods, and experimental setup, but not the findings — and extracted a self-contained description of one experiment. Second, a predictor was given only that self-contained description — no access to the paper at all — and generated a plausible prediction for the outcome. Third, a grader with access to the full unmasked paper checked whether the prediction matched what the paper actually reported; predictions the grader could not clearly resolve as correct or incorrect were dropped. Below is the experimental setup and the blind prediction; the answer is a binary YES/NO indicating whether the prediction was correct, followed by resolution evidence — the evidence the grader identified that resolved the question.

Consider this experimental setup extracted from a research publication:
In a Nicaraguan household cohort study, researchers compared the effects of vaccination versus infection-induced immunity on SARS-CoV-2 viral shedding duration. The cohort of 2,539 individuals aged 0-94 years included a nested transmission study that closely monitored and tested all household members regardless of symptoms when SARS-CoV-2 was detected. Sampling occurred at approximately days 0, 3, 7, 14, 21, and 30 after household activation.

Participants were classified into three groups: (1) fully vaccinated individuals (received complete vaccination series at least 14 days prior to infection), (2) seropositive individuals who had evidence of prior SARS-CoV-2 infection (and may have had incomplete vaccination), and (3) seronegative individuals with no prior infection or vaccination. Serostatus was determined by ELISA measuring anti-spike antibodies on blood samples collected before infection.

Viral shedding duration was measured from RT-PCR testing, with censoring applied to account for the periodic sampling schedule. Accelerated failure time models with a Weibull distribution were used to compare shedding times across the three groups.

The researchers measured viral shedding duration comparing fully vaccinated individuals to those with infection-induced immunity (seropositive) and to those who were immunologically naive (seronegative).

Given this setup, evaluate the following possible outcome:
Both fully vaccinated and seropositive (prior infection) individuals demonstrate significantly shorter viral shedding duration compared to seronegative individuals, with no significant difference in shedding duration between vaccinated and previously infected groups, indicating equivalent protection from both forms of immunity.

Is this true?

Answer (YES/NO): YES